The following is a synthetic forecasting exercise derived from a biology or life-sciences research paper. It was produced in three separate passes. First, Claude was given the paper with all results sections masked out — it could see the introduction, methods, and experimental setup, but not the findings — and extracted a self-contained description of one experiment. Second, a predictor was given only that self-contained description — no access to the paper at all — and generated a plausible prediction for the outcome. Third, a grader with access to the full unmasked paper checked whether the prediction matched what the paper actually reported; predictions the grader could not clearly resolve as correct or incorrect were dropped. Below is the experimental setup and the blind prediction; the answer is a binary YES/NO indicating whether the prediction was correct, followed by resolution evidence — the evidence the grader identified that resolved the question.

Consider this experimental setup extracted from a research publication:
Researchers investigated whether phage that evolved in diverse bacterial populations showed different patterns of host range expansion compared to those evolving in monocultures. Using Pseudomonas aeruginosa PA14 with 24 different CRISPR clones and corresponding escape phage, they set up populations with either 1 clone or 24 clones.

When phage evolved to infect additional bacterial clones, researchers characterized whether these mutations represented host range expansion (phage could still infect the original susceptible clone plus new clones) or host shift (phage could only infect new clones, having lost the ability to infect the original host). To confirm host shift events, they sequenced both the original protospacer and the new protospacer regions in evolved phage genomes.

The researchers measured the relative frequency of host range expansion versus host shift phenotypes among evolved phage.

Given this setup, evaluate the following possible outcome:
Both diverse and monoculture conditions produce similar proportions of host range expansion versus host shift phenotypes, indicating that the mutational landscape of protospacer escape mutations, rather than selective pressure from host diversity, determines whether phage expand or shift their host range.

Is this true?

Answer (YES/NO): NO